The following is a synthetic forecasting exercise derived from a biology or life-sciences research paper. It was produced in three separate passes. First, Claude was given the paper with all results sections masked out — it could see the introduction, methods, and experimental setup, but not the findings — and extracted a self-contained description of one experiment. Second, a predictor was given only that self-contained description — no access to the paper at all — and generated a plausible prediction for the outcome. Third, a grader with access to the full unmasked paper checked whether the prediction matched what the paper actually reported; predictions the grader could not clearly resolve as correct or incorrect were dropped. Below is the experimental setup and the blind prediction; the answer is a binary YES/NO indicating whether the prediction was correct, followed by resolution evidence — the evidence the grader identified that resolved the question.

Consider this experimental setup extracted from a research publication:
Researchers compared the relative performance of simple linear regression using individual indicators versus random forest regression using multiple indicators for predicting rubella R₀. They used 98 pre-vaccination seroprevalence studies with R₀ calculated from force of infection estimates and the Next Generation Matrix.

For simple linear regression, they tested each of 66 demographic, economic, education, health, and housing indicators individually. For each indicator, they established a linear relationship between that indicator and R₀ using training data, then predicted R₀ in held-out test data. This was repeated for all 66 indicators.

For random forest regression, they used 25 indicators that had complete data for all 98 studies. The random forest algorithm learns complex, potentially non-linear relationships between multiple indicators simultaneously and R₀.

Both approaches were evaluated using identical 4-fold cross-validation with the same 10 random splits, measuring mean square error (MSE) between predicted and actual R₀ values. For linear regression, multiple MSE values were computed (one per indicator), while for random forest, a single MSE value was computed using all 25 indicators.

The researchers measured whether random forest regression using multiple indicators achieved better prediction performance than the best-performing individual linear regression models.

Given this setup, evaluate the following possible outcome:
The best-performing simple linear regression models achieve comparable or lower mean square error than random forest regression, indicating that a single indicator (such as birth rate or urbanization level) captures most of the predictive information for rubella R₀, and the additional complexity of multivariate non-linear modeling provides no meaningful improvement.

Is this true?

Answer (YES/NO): NO